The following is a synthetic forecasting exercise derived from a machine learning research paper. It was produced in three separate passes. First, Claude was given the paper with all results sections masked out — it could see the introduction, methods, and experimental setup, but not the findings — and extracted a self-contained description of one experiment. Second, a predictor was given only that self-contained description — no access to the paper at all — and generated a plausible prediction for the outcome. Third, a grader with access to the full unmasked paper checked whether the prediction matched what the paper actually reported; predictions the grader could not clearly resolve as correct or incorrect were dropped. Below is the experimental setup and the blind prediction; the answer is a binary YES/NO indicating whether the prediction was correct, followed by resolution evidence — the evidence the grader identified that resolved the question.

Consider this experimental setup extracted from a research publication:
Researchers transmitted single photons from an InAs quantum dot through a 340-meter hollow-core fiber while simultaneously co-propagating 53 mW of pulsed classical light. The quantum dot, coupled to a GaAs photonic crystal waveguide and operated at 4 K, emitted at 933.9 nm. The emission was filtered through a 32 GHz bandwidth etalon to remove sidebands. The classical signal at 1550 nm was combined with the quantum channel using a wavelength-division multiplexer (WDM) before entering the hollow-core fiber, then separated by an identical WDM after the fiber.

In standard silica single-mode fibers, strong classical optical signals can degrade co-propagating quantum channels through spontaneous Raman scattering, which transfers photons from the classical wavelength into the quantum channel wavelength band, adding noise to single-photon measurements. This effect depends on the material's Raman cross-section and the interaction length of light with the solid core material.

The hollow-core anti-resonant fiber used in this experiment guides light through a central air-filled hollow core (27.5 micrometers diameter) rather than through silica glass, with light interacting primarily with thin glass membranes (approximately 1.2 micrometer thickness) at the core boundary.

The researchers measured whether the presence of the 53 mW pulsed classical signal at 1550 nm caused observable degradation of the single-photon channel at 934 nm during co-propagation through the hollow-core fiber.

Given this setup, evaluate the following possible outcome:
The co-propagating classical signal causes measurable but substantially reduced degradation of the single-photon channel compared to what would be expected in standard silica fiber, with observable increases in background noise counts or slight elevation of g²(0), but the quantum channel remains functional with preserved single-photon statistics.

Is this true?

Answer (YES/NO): NO